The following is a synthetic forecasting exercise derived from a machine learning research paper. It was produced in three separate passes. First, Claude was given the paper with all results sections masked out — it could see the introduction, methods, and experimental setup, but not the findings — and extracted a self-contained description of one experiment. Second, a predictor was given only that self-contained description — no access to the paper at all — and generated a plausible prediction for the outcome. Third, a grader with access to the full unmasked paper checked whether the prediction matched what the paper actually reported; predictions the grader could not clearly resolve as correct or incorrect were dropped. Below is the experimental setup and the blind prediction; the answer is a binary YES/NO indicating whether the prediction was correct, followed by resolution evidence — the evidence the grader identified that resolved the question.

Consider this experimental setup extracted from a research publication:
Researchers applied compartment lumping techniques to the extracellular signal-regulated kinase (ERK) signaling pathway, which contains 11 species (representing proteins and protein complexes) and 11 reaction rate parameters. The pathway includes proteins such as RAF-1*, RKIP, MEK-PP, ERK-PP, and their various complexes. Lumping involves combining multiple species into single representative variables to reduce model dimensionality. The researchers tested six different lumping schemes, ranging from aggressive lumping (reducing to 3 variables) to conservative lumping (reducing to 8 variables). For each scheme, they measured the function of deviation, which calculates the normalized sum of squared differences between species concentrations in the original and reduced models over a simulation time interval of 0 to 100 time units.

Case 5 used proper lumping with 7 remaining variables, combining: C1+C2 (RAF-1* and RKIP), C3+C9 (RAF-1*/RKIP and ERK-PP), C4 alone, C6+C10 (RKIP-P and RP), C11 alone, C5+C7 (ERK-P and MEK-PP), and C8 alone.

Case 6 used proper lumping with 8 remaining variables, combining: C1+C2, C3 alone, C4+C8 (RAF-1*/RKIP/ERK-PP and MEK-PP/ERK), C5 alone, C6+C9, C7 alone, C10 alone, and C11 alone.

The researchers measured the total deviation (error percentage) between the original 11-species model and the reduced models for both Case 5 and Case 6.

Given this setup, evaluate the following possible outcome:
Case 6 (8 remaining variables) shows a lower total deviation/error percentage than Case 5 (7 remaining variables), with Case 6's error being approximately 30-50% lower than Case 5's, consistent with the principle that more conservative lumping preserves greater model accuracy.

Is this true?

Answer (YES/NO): NO